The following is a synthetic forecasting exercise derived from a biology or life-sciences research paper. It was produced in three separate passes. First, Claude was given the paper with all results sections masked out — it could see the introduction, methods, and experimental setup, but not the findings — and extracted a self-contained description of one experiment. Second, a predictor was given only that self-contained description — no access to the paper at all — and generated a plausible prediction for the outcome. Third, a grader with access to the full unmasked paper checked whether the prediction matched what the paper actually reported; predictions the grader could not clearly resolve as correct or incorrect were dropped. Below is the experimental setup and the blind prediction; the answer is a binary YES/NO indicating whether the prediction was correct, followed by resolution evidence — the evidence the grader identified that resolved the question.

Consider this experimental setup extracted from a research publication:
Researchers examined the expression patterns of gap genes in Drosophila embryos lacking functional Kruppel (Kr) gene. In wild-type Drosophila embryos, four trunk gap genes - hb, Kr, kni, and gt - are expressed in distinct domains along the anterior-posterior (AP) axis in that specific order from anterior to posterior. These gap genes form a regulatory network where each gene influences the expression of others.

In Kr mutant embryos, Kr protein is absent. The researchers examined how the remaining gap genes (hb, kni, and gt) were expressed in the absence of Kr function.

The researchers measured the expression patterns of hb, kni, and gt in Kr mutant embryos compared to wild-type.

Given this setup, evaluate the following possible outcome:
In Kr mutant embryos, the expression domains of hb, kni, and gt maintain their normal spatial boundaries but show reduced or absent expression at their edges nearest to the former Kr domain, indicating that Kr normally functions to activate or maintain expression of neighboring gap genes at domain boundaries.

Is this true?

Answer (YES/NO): NO